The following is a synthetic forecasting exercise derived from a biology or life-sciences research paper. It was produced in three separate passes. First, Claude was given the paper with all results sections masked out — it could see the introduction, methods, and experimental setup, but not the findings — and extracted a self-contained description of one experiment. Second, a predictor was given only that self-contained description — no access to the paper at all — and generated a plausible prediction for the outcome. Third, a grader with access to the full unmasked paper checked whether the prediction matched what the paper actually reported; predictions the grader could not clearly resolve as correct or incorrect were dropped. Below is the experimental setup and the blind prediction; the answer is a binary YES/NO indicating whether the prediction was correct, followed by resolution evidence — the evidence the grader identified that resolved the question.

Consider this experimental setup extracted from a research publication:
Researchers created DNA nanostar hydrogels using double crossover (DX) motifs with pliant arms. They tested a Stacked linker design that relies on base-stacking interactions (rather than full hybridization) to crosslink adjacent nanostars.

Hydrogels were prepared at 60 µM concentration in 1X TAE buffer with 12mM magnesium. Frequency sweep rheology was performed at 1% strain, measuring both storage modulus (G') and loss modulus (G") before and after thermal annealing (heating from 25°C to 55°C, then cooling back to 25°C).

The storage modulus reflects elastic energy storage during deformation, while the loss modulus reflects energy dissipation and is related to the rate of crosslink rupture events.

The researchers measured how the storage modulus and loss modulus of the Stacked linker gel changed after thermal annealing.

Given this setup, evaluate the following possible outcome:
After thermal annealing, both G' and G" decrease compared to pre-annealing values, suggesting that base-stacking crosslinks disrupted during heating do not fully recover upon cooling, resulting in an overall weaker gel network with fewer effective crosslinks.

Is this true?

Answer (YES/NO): NO